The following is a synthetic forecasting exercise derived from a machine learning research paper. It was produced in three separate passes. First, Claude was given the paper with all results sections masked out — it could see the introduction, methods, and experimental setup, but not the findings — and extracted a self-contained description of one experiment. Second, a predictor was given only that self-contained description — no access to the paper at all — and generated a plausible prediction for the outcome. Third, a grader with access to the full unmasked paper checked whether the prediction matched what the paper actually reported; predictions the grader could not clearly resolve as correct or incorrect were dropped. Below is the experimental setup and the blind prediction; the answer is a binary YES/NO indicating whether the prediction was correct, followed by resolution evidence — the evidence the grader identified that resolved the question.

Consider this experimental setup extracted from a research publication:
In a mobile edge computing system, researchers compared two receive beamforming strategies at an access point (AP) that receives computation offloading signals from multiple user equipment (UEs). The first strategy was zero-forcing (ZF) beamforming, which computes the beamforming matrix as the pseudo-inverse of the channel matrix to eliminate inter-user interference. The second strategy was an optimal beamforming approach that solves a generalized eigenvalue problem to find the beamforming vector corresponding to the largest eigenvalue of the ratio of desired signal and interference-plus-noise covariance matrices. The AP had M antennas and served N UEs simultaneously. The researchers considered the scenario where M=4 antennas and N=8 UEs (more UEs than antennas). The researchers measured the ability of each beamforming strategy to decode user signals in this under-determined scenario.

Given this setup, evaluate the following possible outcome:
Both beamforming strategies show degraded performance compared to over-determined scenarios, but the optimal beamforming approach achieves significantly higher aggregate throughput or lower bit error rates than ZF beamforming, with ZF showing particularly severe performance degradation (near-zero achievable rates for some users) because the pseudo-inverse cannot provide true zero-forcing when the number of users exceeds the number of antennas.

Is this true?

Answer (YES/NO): NO